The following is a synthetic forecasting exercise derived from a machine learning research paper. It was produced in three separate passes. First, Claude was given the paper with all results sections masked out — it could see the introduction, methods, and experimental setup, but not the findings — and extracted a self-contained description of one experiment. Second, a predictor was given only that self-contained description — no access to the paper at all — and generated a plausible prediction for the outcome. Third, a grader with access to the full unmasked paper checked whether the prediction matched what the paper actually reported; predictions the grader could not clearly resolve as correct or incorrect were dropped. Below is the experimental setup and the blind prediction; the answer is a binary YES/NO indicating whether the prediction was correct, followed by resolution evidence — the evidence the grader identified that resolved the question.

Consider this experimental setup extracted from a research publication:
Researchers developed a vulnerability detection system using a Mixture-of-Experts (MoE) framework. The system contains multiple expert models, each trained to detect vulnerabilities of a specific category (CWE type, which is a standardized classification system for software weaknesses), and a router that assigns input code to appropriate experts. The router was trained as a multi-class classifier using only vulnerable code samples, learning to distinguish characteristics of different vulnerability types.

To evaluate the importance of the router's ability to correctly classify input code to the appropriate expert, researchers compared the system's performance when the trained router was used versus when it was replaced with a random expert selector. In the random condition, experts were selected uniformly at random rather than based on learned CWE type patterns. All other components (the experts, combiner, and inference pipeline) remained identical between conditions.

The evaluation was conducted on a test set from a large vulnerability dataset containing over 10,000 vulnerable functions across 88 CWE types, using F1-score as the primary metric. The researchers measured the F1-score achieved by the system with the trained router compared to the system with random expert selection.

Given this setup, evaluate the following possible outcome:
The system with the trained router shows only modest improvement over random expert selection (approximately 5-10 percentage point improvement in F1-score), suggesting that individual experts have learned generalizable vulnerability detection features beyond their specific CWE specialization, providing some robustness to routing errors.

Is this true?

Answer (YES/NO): NO